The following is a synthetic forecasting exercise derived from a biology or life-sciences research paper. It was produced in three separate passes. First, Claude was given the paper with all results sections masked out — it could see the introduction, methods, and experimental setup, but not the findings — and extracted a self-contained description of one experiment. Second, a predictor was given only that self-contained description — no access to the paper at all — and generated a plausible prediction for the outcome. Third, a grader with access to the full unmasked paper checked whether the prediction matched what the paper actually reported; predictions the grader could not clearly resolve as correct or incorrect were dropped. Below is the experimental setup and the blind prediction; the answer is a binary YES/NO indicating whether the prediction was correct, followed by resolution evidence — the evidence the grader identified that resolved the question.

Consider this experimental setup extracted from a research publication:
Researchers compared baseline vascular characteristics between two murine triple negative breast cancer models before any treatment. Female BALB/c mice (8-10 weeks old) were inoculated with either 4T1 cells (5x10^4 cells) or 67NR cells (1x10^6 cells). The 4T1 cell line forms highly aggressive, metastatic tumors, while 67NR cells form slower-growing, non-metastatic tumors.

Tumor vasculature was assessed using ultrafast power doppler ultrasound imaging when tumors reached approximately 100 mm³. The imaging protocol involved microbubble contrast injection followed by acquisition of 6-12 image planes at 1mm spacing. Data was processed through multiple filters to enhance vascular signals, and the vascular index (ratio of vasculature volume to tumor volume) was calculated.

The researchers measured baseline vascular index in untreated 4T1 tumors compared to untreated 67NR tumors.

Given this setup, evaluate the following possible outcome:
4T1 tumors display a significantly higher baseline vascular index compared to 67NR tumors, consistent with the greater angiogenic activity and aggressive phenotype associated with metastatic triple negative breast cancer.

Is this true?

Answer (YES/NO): NO